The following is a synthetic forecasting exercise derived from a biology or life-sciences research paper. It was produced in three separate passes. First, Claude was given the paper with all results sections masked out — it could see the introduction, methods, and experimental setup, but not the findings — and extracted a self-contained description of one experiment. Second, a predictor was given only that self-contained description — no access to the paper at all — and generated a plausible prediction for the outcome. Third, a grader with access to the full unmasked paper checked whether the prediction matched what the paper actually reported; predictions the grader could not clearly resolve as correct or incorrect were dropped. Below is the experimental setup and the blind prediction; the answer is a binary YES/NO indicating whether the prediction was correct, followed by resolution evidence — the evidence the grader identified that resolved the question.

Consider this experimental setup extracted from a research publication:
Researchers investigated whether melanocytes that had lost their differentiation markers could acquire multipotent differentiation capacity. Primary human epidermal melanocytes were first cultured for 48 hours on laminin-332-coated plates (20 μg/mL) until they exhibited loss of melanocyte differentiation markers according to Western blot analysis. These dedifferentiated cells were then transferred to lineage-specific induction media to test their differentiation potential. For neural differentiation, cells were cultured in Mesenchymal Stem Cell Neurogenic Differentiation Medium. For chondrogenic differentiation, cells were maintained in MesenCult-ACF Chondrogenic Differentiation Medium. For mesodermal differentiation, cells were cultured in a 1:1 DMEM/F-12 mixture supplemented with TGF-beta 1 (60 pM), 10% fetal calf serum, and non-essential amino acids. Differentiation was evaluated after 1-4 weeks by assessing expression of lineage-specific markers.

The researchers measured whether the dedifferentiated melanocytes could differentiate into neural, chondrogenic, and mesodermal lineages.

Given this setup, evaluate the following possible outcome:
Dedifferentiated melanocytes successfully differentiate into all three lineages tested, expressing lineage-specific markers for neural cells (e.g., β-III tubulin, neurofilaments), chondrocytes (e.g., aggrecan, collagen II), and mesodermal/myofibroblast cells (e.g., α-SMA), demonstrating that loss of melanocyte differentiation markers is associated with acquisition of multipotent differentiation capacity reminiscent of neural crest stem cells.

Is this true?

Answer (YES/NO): YES